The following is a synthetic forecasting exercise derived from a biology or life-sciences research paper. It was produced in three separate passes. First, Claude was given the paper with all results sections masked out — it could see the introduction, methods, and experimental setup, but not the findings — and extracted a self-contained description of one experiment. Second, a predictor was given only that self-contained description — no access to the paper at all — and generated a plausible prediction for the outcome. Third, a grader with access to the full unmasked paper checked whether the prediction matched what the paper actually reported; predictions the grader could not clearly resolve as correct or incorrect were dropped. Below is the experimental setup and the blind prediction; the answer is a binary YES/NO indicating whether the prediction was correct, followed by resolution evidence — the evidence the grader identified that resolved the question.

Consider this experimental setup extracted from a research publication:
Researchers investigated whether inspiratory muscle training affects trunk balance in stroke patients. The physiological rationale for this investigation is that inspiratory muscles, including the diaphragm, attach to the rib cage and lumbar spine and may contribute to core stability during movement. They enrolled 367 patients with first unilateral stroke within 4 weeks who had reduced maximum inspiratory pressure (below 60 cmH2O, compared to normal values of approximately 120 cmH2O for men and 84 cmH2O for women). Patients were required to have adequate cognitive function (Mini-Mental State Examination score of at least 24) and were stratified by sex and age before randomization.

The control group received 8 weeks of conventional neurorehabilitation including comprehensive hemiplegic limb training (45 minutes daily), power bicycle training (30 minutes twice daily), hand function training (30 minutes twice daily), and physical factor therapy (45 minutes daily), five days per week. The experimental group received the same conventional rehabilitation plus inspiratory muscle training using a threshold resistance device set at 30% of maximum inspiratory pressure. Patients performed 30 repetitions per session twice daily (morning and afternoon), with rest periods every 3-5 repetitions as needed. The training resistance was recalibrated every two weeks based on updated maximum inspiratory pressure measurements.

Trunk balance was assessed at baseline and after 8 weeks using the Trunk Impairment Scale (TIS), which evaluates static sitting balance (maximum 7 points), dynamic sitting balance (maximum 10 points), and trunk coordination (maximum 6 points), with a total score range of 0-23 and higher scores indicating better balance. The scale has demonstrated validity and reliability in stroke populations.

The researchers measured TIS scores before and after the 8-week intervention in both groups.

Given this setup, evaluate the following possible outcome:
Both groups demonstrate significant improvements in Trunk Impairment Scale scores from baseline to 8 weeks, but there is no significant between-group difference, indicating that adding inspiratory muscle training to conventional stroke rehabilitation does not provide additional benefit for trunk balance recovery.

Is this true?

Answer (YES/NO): NO